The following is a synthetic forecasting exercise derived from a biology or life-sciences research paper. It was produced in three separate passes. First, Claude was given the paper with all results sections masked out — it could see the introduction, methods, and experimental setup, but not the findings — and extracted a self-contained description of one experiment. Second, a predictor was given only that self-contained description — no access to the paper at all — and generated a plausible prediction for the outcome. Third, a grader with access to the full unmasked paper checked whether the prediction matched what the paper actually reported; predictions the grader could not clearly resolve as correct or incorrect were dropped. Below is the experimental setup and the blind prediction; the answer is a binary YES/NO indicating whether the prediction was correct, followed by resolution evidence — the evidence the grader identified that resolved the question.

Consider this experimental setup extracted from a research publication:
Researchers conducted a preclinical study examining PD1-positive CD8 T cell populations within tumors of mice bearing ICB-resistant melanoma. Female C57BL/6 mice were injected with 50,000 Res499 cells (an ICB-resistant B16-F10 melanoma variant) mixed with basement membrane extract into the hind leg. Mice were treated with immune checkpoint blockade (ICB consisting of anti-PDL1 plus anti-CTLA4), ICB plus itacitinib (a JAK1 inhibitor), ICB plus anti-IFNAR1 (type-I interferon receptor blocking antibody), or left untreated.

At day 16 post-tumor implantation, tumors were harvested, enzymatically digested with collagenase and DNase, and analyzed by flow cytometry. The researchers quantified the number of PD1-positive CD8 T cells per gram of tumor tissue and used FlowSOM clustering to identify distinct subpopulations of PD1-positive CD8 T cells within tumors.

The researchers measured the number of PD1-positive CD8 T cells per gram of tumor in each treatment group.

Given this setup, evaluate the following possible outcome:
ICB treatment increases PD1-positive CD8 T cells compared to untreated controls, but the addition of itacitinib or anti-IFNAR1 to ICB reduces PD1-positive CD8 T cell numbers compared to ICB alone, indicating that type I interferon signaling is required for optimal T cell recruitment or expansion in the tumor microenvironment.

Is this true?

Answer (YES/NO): NO